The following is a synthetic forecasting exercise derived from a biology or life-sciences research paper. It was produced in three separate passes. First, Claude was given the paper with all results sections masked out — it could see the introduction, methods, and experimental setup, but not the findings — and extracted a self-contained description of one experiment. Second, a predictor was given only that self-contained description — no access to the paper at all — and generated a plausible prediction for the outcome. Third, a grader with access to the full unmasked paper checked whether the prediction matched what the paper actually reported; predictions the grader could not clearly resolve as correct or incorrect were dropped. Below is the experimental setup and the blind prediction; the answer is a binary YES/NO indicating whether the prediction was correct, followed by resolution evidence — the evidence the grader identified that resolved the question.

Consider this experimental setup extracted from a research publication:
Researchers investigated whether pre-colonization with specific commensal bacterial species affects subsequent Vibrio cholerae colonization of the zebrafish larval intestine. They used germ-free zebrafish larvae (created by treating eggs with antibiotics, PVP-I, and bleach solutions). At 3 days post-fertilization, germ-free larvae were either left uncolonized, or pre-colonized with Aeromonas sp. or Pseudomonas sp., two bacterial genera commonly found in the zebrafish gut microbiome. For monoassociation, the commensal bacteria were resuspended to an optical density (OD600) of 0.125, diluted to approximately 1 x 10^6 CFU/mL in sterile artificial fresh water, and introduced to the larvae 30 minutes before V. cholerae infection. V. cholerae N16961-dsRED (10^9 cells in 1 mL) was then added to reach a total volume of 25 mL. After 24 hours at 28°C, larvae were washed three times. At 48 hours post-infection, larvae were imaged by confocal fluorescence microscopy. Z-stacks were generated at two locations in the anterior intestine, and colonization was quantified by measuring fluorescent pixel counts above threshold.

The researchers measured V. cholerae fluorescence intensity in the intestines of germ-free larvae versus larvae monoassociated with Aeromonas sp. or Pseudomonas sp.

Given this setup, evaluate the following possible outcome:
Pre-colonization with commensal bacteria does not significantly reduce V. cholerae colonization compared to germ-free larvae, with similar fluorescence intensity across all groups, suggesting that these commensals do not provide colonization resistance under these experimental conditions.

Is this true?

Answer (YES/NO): YES